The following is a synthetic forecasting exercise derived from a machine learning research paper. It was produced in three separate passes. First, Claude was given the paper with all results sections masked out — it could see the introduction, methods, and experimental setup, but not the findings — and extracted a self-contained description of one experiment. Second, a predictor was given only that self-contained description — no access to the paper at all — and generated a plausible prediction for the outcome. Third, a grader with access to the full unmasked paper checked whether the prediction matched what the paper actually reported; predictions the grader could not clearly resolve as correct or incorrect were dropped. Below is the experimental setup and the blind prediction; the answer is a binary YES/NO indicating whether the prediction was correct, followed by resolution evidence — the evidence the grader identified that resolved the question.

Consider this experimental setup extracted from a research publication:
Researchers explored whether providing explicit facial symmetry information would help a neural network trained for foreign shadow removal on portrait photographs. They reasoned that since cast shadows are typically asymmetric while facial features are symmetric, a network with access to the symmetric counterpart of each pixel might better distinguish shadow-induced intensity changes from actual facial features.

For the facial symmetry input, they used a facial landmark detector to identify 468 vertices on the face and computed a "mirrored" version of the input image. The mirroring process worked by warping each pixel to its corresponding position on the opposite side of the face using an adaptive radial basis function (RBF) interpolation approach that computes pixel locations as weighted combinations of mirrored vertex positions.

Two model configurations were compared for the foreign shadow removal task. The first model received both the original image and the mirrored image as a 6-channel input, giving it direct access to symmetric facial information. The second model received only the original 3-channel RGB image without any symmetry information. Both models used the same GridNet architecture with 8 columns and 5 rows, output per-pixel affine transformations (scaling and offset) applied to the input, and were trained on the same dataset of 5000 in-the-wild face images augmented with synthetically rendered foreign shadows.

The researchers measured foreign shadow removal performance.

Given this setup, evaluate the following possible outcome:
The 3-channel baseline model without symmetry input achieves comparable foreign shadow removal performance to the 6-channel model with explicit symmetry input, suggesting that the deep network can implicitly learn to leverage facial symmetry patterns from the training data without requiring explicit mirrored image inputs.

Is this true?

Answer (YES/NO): NO